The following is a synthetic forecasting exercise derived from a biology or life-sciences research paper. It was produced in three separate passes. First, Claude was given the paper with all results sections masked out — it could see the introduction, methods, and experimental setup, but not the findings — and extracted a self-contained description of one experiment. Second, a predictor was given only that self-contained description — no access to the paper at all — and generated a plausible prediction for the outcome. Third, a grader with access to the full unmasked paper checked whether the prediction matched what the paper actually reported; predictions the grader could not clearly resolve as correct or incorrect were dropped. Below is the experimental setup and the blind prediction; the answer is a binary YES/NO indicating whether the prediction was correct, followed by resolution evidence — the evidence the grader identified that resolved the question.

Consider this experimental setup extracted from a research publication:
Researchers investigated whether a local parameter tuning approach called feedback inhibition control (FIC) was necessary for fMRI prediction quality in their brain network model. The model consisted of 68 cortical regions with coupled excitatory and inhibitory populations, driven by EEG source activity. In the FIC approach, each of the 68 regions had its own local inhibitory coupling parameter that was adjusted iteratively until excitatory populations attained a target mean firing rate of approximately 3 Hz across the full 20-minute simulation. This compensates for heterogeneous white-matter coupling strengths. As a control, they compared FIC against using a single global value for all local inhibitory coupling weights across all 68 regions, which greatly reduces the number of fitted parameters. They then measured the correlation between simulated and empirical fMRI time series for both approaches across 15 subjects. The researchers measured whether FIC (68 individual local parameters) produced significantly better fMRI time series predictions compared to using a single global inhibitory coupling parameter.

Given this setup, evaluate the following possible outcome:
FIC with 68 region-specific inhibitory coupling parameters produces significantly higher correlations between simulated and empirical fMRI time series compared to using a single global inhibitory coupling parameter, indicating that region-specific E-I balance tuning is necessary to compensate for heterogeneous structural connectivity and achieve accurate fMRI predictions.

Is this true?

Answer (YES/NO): NO